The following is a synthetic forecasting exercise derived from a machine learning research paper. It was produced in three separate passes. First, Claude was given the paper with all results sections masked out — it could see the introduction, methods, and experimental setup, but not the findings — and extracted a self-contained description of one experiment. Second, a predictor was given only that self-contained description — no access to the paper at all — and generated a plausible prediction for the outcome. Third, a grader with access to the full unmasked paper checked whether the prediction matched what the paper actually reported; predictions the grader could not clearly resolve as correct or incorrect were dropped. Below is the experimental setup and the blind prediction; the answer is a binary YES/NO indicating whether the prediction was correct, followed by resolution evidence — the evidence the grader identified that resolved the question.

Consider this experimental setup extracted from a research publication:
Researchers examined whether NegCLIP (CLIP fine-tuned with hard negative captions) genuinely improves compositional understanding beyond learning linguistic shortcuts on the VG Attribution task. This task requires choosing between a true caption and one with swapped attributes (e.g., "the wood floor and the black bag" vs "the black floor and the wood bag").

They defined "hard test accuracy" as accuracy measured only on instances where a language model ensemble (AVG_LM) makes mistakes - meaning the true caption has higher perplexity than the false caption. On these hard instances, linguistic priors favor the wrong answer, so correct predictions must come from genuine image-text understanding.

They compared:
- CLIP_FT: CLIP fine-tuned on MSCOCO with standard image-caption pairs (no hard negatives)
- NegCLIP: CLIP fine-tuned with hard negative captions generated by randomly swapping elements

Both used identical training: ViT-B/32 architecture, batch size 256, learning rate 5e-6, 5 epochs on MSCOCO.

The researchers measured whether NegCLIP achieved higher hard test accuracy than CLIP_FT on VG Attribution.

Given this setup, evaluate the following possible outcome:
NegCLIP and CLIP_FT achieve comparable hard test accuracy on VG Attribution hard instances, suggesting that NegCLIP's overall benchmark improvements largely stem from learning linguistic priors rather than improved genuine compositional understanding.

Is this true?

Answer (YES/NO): YES